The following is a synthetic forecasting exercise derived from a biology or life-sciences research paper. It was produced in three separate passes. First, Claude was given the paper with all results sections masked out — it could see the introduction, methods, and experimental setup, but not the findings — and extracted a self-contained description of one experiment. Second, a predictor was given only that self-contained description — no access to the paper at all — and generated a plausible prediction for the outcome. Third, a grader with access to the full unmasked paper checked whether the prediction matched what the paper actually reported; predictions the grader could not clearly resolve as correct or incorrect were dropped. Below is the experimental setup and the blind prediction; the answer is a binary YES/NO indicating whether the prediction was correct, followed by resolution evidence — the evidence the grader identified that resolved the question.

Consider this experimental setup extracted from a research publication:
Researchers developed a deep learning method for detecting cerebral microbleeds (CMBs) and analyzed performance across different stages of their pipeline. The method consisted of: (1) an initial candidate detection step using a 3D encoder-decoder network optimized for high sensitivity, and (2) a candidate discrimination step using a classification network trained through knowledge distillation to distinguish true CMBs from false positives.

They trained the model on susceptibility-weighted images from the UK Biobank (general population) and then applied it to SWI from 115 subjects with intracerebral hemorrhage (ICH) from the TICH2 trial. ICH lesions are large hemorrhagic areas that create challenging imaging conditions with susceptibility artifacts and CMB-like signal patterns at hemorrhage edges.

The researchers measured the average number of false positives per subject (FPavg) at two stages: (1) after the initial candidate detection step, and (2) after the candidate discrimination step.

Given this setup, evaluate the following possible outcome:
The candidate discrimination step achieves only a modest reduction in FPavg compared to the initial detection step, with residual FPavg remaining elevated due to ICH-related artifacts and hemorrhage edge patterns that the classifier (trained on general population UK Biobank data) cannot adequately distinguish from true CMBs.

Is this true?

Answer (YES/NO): NO